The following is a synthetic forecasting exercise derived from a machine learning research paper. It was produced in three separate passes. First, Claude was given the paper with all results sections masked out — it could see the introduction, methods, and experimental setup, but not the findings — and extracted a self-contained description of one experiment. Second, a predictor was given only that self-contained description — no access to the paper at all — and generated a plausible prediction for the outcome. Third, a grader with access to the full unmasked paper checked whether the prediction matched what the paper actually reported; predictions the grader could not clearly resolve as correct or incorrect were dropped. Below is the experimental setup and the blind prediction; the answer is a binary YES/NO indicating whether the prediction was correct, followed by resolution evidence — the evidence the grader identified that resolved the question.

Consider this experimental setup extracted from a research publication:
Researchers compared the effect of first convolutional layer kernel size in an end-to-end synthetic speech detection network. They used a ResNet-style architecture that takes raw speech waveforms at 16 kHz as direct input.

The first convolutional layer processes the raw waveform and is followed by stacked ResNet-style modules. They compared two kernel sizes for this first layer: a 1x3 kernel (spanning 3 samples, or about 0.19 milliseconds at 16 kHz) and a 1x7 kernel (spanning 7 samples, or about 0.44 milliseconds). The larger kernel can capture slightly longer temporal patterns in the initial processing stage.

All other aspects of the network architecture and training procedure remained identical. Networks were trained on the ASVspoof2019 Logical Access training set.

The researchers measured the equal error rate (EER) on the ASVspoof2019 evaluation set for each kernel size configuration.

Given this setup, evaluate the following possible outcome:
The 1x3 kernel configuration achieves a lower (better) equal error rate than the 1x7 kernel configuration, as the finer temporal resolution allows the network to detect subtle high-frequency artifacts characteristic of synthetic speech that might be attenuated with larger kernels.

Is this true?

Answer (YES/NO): NO